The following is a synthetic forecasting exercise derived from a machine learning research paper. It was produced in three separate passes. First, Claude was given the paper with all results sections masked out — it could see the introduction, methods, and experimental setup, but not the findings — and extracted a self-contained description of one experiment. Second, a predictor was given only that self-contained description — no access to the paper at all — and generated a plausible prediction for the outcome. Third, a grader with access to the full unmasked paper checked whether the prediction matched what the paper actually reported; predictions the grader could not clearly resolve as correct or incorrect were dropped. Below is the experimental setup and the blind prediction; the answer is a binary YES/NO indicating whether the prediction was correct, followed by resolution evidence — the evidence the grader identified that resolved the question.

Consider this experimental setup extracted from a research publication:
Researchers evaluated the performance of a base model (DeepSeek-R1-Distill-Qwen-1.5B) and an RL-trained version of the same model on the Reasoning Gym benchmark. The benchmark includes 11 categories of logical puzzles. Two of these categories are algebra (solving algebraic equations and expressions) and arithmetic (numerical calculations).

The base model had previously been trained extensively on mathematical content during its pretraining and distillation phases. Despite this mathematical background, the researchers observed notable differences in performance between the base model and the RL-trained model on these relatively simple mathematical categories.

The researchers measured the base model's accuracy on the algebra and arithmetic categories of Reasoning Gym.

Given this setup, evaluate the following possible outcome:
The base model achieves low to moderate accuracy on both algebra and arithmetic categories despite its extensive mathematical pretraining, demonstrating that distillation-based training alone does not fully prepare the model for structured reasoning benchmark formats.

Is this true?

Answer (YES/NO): YES